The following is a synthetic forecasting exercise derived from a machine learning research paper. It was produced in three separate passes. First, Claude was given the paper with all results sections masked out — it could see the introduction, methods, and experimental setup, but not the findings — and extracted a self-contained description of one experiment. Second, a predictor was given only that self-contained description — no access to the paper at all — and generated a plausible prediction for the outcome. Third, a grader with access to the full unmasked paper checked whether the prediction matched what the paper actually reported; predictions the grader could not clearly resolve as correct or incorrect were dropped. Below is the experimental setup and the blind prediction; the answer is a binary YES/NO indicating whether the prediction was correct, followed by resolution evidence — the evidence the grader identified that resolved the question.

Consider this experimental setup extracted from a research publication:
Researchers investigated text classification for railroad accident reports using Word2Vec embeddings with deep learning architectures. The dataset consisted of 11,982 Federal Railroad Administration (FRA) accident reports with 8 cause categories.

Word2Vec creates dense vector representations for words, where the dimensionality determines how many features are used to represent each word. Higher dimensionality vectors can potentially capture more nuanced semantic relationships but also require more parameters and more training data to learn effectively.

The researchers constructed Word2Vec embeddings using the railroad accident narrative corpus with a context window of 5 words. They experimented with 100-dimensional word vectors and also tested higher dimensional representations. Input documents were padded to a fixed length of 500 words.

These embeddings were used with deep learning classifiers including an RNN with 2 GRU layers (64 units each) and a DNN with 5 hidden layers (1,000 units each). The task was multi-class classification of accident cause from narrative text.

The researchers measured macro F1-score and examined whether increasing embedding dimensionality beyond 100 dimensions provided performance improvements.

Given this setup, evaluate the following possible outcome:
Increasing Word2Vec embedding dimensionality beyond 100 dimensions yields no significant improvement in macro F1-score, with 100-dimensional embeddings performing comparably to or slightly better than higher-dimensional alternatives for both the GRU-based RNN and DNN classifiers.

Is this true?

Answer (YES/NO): YES